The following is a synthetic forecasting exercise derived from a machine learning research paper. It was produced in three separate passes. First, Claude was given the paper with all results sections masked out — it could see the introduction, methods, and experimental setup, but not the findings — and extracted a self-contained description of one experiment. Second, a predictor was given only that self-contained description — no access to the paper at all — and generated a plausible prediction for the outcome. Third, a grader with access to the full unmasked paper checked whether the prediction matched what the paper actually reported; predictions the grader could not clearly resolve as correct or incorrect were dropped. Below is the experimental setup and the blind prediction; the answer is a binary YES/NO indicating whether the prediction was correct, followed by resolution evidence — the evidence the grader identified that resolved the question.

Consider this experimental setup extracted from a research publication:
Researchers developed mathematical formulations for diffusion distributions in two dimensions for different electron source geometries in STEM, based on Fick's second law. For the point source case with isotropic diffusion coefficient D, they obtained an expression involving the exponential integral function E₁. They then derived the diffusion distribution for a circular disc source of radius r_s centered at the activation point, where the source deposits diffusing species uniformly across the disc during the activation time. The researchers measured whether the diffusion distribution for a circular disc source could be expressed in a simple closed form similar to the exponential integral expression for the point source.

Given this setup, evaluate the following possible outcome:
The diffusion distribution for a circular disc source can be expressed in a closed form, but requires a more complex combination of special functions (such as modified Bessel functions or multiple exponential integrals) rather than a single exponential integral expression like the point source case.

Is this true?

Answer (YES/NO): NO